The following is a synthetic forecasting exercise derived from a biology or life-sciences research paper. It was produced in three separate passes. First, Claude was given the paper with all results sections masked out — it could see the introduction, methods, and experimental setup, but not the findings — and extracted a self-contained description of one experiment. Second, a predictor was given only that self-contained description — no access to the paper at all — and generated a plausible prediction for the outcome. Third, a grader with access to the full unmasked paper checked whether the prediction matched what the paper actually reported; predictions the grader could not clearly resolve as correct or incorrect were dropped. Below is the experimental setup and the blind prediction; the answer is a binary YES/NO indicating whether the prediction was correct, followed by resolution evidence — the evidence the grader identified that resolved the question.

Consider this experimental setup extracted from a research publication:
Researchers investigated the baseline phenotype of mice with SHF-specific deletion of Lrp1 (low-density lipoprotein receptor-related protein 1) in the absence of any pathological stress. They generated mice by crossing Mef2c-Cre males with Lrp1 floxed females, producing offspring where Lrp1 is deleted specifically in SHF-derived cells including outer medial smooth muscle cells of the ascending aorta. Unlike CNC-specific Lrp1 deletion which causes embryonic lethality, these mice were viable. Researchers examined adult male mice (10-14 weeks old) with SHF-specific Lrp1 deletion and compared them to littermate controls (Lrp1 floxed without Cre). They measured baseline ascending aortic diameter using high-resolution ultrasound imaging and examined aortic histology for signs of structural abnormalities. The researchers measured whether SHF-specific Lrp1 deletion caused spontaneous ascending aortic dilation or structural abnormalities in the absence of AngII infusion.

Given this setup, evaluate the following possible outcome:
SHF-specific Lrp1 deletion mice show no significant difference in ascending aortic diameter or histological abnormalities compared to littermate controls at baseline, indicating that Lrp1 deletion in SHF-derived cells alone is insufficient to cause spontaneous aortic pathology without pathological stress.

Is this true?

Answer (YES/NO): YES